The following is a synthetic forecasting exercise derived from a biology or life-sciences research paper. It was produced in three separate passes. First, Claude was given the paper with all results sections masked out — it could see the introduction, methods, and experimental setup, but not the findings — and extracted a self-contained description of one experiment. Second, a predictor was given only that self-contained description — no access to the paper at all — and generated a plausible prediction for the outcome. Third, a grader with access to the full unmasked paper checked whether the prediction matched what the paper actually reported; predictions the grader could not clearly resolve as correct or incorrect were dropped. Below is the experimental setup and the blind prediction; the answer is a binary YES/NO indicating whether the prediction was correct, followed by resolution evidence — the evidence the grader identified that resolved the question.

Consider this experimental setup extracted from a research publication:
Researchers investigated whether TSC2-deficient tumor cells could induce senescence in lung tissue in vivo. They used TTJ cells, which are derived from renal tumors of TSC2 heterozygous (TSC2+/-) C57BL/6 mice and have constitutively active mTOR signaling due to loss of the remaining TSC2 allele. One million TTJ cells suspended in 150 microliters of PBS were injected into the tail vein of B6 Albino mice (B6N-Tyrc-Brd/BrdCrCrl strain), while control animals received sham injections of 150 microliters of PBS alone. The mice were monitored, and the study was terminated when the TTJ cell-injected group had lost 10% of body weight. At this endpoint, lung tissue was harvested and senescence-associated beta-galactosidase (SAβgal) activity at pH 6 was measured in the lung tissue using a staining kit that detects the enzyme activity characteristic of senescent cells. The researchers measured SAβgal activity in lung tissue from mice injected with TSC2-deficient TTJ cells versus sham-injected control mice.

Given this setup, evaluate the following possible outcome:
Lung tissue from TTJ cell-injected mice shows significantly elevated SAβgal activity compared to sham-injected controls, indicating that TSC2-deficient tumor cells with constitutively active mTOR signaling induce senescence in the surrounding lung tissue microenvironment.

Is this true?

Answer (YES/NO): YES